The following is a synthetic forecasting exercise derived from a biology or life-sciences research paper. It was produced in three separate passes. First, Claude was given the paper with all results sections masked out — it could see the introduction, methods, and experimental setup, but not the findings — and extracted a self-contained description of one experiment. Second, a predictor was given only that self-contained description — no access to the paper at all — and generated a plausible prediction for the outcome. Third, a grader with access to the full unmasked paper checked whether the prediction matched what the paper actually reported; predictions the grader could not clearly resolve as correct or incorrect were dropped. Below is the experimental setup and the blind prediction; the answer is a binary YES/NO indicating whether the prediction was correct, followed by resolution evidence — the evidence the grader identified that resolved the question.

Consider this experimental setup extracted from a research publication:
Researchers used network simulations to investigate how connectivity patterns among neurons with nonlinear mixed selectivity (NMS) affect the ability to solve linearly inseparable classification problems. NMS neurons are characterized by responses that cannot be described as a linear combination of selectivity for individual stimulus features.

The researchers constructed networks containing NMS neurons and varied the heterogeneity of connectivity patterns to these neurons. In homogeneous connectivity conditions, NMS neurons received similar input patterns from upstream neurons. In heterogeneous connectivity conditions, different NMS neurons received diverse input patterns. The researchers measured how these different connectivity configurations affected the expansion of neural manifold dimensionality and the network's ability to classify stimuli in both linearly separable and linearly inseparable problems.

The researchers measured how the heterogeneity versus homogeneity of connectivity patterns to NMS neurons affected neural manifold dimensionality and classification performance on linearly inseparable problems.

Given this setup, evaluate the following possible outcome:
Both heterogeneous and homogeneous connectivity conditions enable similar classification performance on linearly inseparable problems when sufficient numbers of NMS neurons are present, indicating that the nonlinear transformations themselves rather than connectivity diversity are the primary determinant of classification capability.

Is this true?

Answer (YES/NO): NO